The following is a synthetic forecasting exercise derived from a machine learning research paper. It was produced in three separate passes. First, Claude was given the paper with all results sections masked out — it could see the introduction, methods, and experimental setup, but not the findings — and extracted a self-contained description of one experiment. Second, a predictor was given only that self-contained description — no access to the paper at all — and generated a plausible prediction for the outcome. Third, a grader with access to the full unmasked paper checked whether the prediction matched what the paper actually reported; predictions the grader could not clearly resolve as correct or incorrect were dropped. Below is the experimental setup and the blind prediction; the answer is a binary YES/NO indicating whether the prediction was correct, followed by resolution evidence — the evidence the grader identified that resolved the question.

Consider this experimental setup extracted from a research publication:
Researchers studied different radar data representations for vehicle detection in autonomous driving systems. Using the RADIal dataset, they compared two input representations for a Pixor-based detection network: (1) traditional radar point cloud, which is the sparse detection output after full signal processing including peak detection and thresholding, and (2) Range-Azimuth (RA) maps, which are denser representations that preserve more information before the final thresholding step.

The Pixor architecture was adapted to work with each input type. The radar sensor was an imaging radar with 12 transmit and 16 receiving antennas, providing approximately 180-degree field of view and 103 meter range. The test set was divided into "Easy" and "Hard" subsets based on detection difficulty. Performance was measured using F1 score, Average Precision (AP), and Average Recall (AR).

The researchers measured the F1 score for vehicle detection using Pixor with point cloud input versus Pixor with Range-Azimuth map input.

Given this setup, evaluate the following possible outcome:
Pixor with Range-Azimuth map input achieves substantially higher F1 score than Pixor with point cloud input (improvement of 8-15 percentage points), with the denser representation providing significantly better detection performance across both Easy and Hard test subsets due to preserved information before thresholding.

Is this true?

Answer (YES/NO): NO